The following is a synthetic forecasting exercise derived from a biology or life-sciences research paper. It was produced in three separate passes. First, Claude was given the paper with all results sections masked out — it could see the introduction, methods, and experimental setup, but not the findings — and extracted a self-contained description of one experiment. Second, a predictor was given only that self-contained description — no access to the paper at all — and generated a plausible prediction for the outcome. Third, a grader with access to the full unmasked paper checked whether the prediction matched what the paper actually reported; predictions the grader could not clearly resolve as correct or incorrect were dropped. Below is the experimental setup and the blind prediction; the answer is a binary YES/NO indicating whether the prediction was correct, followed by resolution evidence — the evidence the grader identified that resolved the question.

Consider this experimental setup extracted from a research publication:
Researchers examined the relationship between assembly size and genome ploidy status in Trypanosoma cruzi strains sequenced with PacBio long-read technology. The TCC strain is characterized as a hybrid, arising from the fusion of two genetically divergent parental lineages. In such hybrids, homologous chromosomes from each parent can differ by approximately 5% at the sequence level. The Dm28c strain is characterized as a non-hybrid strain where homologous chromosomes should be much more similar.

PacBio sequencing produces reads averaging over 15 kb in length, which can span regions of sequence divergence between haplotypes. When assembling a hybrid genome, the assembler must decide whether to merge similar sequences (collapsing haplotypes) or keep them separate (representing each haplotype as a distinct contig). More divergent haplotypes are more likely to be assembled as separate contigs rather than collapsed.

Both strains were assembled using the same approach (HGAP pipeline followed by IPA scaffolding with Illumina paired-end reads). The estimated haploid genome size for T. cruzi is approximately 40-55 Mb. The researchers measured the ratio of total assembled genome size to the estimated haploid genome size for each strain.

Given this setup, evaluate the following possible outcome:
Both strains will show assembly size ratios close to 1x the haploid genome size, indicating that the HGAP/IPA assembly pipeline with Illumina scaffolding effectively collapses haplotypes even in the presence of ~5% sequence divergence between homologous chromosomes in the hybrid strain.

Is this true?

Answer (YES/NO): NO